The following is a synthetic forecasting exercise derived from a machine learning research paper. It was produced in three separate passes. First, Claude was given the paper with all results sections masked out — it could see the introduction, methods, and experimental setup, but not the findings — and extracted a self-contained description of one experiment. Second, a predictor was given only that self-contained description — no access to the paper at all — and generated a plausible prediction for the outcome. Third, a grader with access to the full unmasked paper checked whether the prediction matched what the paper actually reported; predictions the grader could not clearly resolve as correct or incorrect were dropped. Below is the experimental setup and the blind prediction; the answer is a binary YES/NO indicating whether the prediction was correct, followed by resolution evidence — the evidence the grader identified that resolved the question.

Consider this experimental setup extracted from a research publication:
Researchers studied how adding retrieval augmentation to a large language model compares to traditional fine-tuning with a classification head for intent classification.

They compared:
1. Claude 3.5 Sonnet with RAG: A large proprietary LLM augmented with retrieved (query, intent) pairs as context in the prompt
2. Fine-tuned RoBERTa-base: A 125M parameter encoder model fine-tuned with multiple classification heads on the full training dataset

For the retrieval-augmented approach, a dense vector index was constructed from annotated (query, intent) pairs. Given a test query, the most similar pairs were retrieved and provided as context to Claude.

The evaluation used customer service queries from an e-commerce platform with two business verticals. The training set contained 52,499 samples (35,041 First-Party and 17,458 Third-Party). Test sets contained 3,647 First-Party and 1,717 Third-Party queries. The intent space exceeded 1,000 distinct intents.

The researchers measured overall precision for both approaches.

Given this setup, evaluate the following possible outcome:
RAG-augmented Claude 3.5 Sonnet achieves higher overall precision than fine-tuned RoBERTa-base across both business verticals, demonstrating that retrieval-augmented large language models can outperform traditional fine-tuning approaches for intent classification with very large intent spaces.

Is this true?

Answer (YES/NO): NO